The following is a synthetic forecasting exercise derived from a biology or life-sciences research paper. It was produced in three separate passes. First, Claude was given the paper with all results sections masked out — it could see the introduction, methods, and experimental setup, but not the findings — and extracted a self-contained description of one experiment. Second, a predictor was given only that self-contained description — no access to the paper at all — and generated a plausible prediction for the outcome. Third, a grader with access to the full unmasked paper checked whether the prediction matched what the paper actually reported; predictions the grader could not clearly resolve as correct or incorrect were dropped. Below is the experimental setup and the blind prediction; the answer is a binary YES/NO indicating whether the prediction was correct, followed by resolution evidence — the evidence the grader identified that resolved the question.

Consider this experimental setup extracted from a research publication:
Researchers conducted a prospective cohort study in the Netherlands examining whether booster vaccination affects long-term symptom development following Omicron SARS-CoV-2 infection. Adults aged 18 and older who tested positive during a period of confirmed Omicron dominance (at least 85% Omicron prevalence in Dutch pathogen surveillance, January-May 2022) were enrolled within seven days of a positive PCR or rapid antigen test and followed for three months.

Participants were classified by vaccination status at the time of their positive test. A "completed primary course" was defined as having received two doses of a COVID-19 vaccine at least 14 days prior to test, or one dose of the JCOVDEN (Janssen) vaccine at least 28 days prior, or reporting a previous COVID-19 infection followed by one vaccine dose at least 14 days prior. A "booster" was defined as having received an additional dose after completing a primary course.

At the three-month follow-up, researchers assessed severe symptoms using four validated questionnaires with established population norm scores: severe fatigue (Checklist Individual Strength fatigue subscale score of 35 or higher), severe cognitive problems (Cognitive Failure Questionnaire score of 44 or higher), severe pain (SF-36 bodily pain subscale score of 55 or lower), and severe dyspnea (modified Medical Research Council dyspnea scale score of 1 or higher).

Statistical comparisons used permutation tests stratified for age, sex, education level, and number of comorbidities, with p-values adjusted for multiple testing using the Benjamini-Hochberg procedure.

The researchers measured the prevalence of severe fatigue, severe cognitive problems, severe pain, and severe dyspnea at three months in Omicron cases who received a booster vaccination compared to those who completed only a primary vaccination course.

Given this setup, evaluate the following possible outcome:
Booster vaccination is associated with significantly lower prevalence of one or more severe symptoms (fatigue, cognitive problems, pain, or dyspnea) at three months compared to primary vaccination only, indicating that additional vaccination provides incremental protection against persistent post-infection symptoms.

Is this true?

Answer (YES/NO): NO